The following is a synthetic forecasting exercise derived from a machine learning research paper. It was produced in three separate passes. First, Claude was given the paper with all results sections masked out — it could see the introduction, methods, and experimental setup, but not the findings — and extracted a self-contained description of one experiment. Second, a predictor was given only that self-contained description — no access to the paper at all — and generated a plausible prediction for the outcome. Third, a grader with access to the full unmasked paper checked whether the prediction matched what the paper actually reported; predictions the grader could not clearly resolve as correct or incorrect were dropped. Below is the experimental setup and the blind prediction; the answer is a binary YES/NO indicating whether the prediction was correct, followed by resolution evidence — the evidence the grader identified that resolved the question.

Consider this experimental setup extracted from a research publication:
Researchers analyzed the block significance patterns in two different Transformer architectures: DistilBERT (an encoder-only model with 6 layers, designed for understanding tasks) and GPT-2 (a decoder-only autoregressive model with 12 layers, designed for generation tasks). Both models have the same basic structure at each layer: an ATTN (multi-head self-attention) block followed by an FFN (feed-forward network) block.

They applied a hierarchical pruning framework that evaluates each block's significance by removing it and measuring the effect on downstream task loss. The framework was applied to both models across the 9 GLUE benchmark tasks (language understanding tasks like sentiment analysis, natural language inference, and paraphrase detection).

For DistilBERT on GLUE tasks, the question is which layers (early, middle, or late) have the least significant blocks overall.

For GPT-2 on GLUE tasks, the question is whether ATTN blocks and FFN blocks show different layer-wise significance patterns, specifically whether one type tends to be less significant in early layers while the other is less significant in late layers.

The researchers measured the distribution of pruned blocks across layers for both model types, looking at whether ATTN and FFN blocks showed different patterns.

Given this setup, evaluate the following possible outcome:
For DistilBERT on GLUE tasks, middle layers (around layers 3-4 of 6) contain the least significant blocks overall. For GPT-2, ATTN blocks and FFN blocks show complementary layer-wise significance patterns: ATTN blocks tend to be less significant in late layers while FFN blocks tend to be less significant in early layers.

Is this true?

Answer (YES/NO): NO